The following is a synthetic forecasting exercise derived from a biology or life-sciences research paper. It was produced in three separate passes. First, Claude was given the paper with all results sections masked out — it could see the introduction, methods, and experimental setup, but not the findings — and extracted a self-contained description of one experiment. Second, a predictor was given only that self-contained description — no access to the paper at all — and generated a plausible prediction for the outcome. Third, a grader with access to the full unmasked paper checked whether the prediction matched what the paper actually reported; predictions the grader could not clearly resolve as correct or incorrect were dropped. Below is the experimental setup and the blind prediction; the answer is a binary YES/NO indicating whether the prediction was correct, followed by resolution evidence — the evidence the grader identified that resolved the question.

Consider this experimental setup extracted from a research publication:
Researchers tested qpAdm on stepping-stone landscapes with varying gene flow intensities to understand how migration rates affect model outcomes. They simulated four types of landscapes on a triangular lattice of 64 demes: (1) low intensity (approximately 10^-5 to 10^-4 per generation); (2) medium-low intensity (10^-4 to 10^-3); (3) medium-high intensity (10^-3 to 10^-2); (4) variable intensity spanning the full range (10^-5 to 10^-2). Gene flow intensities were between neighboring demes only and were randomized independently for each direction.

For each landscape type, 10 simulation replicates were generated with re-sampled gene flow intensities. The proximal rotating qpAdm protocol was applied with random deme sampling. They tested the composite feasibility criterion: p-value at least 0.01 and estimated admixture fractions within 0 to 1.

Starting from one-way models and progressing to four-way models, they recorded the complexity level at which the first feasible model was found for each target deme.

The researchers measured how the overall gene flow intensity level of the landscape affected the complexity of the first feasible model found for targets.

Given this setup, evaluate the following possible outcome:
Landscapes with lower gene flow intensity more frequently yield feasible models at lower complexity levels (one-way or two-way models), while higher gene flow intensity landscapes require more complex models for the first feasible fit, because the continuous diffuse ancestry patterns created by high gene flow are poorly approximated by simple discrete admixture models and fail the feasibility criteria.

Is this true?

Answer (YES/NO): NO